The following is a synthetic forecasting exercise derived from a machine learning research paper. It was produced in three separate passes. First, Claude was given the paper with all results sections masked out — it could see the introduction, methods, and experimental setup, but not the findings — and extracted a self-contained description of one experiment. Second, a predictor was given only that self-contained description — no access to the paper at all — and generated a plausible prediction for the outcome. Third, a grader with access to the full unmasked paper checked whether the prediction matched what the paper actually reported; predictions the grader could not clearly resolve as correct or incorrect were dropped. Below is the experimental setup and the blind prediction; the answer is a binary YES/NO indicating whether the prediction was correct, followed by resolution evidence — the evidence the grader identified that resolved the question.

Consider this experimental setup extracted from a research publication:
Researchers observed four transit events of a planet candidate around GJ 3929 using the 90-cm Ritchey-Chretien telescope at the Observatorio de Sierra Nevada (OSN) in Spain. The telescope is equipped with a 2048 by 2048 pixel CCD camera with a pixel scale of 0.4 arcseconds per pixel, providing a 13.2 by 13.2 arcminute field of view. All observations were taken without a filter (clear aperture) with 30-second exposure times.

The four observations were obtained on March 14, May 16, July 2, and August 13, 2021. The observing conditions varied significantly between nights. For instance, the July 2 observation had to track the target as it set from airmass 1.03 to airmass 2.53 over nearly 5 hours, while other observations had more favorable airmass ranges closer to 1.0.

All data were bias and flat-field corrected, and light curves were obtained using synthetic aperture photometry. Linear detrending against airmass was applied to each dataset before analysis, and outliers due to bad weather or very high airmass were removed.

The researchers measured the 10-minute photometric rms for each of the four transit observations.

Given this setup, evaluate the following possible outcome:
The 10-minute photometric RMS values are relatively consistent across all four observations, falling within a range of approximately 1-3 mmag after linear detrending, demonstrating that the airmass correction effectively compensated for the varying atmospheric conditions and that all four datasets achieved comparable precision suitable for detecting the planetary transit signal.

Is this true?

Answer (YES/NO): NO